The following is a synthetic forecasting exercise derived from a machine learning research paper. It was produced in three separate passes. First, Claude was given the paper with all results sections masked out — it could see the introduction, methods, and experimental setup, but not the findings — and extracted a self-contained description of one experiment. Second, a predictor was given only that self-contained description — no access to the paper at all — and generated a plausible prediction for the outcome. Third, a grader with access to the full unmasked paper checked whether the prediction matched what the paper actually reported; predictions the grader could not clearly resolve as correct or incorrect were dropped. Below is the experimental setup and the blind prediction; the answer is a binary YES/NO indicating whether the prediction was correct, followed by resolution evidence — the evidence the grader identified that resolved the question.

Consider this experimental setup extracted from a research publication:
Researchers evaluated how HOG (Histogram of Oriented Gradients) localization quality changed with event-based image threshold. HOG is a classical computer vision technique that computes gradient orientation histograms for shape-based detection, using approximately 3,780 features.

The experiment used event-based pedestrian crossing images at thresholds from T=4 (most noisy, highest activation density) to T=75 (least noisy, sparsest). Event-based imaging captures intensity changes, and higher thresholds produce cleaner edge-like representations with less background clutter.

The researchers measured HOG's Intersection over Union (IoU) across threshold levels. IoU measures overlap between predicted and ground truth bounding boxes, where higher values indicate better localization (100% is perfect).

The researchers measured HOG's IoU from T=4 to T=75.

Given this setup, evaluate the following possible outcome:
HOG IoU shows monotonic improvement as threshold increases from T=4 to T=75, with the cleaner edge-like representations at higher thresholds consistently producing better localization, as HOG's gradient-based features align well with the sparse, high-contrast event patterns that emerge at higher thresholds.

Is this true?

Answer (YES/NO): NO